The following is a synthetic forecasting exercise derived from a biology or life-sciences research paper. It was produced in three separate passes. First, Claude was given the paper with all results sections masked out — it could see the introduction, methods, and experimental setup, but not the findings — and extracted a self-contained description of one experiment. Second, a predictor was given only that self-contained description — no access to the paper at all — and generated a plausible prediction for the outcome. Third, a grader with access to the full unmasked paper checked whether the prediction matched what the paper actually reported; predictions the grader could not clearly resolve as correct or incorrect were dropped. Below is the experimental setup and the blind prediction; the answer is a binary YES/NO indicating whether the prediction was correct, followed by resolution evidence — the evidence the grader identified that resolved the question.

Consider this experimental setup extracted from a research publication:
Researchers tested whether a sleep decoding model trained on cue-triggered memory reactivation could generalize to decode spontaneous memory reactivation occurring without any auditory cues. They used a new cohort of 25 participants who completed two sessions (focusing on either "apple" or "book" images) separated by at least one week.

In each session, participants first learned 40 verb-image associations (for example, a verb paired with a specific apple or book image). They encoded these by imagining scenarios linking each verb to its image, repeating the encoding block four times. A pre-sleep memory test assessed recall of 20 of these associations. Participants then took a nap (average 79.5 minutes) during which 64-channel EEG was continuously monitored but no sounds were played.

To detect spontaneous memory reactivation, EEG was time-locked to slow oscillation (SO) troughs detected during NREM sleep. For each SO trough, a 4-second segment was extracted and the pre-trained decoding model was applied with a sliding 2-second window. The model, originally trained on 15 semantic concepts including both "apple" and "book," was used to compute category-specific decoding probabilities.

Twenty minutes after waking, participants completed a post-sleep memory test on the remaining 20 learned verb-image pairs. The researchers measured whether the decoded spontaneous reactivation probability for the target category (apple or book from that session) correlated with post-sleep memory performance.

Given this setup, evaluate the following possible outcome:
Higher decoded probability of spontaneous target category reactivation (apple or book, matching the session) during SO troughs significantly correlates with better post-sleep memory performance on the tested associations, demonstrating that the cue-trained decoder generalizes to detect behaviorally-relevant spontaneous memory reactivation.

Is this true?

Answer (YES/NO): YES